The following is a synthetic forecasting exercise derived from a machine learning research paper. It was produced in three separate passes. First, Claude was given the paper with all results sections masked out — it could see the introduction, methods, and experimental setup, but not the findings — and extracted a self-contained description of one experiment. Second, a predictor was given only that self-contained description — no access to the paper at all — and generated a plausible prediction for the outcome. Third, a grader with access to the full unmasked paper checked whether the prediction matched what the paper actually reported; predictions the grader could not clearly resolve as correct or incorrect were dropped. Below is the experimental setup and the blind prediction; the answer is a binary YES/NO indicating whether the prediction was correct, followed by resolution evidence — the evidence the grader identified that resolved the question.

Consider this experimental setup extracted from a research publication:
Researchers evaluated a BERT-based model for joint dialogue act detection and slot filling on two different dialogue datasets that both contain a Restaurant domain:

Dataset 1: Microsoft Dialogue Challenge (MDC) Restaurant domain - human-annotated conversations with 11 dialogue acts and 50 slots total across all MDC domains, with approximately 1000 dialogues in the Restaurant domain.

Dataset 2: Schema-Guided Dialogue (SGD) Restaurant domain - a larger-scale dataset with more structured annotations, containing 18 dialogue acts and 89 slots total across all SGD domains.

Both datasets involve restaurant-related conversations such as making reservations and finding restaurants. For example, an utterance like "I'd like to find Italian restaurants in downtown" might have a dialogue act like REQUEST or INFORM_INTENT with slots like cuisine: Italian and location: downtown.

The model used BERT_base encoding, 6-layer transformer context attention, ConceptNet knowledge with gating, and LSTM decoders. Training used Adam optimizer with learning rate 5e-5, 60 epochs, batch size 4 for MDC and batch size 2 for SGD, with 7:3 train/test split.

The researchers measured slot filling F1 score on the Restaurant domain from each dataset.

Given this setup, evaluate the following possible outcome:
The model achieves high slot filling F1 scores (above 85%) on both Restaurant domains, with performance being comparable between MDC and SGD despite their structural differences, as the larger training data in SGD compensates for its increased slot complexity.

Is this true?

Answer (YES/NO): NO